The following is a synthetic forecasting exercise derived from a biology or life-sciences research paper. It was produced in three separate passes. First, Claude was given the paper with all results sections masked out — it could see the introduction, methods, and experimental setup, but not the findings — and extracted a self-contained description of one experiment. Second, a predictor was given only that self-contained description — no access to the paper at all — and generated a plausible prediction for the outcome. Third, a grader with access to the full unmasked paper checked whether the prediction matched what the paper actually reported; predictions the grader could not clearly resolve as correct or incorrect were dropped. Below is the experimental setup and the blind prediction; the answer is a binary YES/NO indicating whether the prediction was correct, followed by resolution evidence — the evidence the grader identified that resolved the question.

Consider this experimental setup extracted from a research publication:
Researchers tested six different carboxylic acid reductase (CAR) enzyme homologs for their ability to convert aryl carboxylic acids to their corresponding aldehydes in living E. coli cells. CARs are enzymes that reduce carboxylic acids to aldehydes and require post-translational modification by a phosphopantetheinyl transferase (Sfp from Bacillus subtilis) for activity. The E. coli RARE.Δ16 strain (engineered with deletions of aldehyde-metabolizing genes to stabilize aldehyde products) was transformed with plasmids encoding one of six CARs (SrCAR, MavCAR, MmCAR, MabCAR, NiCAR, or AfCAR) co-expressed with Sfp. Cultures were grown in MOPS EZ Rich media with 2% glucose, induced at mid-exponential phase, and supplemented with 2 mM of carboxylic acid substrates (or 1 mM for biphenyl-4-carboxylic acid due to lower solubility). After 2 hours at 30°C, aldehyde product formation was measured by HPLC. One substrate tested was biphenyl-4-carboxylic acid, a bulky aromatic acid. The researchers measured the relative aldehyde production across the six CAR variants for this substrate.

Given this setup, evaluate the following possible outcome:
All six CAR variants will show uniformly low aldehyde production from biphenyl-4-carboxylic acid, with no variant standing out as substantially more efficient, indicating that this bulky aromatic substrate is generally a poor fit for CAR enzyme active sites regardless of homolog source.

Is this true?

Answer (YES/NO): YES